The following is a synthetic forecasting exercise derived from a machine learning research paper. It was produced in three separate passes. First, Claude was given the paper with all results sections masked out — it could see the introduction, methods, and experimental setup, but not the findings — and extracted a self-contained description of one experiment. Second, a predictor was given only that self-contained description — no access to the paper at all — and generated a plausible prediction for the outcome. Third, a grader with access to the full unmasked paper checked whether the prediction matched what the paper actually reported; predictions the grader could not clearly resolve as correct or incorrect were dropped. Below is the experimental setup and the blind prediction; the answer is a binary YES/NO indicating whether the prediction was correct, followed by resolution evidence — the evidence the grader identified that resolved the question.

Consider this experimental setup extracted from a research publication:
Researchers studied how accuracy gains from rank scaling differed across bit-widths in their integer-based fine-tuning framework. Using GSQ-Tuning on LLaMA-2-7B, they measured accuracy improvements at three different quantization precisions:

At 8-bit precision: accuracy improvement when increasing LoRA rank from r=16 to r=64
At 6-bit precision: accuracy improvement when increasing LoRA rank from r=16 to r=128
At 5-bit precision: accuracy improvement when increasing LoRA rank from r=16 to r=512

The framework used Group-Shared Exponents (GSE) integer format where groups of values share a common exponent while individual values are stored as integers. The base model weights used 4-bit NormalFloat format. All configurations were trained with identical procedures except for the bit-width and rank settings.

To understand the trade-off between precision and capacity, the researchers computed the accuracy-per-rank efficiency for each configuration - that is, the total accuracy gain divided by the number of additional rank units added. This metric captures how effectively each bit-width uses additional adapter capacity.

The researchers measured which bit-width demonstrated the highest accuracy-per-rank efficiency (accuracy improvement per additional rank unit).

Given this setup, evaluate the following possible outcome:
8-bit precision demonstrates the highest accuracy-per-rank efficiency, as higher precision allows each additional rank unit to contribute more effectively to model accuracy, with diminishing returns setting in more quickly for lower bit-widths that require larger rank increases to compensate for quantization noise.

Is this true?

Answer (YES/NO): YES